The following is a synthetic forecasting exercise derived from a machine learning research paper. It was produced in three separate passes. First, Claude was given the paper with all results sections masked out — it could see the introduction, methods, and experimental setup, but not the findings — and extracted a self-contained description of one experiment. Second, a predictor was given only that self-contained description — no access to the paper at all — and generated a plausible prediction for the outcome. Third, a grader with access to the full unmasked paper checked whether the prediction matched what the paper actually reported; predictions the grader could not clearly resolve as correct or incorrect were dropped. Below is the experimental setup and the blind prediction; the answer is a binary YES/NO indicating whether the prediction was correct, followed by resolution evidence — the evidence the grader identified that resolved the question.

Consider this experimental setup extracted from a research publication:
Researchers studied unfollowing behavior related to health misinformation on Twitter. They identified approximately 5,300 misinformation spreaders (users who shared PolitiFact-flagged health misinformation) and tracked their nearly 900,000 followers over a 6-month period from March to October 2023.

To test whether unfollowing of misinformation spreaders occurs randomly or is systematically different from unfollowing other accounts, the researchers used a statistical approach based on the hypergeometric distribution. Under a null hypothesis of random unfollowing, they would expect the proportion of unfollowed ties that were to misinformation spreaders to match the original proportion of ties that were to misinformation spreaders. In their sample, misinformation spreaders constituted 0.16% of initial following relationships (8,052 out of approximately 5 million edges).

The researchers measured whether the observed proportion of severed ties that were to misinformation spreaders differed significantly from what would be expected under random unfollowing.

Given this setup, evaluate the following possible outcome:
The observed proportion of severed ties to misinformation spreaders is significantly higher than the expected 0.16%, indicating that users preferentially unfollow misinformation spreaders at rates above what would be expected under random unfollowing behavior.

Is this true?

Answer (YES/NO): NO